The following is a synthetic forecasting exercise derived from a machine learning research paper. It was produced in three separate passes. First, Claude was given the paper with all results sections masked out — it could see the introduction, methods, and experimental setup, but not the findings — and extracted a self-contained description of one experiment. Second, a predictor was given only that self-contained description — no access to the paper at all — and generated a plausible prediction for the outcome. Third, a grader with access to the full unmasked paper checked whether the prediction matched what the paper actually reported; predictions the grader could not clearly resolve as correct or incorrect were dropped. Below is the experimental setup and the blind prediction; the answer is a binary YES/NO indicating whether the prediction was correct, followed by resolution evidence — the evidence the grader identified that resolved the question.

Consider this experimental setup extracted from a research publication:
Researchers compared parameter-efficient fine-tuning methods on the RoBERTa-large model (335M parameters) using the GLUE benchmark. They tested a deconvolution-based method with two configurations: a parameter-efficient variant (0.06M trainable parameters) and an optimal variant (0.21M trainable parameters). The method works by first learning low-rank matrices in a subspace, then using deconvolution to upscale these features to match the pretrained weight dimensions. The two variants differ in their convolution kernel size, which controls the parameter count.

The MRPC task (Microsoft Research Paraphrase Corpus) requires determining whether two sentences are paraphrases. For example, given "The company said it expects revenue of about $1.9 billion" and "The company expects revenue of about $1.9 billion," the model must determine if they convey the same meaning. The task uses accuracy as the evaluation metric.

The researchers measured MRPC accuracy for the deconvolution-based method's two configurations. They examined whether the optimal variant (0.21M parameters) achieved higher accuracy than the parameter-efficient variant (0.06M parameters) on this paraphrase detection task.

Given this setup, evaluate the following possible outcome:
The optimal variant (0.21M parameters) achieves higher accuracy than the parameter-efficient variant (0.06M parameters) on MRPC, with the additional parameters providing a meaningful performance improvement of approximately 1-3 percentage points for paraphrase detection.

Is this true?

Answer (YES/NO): NO